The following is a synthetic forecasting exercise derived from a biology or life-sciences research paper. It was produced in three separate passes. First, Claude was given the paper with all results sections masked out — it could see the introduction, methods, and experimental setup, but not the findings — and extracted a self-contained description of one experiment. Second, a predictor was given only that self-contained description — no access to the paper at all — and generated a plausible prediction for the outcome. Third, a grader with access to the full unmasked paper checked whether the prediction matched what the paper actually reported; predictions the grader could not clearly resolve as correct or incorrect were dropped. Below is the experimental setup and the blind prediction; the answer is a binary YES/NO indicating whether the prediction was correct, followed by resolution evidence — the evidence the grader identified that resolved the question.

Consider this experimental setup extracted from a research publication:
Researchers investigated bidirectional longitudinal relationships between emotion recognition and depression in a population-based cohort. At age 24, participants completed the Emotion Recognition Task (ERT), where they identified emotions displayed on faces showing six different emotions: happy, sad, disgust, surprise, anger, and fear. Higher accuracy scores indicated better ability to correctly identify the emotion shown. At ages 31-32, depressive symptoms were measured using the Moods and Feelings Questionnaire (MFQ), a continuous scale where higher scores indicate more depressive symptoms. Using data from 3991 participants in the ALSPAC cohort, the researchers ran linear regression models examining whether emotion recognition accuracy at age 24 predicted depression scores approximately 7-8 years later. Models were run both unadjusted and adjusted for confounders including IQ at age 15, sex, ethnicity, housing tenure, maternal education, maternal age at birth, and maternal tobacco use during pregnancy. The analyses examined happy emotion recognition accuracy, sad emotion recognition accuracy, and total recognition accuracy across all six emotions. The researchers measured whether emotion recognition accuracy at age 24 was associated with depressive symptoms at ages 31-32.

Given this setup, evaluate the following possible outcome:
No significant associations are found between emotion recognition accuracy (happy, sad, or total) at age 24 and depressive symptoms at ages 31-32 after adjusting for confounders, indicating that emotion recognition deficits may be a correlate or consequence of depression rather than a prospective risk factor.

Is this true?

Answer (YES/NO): NO